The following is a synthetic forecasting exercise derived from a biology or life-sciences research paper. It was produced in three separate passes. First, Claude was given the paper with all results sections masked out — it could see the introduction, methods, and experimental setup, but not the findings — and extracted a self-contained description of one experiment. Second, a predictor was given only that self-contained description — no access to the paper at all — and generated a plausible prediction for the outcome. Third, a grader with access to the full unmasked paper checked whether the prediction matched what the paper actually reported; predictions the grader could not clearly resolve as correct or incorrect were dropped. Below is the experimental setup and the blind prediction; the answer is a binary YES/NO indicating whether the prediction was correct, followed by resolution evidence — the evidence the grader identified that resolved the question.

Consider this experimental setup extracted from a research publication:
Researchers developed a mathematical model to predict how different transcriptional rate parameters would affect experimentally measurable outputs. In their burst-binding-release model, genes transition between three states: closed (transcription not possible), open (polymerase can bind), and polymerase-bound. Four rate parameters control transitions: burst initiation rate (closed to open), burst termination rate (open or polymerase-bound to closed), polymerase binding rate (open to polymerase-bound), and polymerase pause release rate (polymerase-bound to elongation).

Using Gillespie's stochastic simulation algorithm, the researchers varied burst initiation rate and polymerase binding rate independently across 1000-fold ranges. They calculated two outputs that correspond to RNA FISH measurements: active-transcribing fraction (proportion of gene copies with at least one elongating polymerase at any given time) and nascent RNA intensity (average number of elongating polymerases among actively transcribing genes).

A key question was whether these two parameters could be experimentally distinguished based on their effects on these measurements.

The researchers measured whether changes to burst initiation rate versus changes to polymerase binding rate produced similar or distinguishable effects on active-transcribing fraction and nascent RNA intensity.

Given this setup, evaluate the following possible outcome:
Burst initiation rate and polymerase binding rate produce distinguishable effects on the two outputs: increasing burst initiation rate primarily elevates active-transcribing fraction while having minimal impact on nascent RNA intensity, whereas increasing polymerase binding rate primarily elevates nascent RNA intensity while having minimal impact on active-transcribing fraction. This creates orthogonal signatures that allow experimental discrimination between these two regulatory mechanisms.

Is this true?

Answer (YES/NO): NO